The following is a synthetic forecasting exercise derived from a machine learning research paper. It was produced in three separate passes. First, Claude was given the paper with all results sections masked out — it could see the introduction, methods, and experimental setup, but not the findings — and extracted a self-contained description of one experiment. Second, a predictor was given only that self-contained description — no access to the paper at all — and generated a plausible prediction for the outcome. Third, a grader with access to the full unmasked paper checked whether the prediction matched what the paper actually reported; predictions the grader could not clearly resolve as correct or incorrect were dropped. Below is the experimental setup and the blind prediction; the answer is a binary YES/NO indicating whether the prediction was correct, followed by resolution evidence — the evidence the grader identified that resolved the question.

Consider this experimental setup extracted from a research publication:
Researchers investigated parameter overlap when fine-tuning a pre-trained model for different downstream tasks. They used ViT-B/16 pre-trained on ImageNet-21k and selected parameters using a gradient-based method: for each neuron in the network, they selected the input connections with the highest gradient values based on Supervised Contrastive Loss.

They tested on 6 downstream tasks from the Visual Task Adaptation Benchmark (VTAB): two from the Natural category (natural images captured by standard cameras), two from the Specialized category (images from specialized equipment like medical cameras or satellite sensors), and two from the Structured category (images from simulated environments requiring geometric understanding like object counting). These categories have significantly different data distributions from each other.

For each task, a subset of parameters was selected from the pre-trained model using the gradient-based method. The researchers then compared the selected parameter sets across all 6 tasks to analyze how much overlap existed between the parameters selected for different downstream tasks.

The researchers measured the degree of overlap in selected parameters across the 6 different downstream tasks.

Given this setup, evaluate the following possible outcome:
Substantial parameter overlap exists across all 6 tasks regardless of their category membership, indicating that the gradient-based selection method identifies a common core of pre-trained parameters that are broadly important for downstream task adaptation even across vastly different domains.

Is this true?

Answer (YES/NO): YES